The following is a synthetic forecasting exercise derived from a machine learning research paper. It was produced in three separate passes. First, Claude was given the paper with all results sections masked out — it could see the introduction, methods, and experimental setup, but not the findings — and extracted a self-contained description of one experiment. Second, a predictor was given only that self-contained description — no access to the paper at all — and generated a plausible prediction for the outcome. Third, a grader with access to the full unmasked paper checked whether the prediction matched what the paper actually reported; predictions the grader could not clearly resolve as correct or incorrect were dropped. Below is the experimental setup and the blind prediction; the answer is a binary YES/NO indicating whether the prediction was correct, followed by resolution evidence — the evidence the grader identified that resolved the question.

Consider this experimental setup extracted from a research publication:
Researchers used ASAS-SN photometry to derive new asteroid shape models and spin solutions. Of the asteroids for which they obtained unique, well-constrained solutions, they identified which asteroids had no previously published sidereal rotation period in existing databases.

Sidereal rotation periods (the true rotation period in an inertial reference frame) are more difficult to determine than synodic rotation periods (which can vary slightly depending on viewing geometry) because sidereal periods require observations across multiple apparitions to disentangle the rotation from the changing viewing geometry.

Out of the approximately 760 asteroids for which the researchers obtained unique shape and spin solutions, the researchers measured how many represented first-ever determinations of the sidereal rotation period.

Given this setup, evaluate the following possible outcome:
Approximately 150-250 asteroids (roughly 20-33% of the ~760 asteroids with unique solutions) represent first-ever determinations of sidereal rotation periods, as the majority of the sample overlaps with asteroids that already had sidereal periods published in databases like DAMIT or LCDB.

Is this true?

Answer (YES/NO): YES